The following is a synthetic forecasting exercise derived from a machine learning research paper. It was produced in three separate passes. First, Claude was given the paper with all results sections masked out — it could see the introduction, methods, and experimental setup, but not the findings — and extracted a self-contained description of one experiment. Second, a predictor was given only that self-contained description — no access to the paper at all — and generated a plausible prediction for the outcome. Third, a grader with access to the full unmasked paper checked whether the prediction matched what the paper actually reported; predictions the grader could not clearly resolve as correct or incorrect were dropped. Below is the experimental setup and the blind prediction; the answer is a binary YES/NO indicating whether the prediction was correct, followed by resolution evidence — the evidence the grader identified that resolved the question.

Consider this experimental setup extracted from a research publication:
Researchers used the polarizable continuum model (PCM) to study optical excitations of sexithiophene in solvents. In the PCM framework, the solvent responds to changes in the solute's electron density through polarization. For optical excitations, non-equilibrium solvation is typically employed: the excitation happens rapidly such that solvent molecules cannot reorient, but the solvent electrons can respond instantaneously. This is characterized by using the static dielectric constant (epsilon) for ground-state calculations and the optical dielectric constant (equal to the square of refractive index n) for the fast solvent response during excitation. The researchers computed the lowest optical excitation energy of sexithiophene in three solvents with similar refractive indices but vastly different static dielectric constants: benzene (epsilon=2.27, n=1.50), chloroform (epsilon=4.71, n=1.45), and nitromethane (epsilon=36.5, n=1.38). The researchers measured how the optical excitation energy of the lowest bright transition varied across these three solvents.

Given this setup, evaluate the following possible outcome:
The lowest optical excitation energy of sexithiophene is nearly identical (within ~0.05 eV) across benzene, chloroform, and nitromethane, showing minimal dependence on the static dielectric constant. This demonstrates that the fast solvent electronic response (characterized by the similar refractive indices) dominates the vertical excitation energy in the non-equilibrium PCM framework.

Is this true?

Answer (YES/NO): NO